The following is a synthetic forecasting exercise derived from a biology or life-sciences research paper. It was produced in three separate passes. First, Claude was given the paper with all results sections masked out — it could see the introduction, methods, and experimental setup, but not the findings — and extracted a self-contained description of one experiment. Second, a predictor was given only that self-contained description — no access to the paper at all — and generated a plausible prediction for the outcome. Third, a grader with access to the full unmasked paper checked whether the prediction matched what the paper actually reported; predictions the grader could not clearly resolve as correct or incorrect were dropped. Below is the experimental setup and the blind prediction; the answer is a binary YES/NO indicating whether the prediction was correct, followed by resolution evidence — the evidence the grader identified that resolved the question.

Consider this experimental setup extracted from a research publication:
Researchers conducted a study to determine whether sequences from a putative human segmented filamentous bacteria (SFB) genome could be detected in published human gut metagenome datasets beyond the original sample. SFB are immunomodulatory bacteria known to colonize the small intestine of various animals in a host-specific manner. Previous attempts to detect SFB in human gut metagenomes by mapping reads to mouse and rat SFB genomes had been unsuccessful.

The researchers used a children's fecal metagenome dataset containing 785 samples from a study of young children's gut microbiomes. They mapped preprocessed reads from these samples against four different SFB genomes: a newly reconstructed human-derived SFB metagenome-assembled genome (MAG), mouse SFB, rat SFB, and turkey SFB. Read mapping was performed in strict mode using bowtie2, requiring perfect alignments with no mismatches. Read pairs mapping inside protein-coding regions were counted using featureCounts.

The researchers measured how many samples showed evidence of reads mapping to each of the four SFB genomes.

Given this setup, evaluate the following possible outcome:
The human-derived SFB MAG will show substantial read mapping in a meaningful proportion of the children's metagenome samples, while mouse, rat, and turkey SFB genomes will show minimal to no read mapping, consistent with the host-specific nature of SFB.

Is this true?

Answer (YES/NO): NO